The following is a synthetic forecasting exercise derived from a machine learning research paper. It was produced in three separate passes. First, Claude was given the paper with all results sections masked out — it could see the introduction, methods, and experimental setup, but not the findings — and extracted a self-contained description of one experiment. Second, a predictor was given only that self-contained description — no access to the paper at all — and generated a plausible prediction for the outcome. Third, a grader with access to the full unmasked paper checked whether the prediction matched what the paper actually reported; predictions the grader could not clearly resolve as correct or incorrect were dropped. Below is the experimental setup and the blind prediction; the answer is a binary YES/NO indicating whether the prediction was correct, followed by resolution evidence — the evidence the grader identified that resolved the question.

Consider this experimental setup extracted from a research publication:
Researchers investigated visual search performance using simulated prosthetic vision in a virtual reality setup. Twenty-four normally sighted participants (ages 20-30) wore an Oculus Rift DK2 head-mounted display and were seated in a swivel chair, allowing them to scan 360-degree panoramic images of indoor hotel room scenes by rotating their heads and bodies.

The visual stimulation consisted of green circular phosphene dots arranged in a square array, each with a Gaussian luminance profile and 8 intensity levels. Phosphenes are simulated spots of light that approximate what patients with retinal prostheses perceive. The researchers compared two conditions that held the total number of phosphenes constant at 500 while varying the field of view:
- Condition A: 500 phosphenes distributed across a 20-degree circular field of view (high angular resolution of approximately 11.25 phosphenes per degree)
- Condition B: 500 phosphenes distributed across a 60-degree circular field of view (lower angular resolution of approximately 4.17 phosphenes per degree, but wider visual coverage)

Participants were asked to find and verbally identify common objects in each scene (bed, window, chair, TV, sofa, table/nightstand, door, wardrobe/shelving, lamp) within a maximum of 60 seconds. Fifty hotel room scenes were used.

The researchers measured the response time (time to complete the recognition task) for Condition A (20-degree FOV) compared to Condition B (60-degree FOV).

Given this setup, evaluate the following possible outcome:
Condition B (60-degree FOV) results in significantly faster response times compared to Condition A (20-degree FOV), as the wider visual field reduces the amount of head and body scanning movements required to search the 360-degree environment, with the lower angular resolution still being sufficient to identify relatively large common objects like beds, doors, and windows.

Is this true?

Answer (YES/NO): NO